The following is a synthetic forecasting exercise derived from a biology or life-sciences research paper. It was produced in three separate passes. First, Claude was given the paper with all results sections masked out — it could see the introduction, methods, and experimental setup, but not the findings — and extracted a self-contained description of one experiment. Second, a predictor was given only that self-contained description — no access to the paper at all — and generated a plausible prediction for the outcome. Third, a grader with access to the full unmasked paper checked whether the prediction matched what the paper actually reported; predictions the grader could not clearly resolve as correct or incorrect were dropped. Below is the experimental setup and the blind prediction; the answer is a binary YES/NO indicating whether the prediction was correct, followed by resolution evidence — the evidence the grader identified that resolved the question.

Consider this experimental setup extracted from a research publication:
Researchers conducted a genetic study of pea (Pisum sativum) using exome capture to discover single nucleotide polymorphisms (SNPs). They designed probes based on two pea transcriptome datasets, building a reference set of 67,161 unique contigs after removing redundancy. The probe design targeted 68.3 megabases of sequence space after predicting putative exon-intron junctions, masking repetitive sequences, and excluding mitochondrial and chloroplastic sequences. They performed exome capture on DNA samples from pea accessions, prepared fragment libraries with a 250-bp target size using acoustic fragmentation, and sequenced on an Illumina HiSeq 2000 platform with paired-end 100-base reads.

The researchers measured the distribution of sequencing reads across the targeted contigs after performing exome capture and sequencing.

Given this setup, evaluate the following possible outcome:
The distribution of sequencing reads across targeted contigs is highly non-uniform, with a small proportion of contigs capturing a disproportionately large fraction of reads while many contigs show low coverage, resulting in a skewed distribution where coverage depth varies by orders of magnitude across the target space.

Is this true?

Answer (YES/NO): YES